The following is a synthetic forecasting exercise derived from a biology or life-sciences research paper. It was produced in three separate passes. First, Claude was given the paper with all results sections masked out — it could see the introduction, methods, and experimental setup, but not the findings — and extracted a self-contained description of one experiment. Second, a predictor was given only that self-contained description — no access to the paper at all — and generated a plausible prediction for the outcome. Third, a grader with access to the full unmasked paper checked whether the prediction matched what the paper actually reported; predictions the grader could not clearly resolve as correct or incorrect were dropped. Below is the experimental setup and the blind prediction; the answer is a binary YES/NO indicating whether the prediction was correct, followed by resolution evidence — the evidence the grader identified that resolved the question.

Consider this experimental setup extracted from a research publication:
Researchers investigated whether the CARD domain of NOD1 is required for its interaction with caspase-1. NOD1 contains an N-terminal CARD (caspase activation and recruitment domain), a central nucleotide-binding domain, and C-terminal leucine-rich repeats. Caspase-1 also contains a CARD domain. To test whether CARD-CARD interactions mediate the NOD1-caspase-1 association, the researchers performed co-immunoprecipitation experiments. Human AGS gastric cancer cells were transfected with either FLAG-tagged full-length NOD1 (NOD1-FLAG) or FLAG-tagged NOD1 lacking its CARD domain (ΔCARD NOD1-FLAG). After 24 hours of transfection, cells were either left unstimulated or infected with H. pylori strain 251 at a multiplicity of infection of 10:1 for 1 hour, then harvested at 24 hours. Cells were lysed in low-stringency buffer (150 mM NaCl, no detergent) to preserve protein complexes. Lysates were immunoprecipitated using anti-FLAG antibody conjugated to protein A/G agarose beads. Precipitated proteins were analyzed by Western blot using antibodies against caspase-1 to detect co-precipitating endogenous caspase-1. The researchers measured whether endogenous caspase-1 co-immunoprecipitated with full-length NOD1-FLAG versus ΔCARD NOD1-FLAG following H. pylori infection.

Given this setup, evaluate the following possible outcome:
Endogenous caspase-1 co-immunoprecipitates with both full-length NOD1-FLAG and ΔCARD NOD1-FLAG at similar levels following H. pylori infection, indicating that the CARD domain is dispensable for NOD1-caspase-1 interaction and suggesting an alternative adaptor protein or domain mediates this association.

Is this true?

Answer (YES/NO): NO